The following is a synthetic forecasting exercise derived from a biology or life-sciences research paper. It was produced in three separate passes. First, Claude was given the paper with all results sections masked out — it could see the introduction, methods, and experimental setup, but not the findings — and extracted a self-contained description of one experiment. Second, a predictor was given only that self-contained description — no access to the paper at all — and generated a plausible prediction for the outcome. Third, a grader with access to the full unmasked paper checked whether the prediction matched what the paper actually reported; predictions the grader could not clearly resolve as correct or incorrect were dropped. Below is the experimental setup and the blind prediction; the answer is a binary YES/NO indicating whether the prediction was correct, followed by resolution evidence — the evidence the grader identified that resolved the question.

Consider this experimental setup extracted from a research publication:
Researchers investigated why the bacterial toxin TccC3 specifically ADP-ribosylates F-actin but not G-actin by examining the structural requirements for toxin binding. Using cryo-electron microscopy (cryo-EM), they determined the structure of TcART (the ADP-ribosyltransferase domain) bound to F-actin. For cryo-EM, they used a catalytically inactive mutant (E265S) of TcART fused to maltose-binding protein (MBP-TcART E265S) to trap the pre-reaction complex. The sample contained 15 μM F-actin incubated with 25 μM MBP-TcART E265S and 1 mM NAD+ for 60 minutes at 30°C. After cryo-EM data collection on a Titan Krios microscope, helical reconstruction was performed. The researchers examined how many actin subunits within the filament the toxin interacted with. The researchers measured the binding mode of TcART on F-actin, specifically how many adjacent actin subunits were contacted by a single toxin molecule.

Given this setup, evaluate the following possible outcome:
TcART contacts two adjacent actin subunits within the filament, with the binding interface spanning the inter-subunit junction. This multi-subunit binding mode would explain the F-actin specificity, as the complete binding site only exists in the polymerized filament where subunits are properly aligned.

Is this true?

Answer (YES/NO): YES